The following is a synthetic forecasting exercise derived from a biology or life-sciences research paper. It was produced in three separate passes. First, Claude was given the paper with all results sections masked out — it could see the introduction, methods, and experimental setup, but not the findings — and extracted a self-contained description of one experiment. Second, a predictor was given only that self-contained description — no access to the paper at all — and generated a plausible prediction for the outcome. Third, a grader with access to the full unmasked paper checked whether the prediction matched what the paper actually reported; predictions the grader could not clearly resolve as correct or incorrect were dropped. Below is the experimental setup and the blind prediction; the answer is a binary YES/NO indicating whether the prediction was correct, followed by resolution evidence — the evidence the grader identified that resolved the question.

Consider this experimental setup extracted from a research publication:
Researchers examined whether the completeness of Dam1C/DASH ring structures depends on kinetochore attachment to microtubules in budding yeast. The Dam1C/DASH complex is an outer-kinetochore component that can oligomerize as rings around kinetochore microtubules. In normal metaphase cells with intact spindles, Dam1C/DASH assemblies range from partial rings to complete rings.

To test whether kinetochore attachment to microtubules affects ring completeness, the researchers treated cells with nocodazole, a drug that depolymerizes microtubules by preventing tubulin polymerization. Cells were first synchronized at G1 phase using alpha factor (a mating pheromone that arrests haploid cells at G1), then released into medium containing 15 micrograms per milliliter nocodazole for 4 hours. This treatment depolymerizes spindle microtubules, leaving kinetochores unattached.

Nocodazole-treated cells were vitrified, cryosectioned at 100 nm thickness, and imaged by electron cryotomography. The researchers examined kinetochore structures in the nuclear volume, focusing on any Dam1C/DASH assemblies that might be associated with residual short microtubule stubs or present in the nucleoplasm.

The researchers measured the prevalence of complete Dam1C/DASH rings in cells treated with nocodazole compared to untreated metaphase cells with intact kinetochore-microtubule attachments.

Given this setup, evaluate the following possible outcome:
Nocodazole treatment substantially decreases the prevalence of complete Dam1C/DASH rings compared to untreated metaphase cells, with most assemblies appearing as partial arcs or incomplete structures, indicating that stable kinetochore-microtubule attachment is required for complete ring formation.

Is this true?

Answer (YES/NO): YES